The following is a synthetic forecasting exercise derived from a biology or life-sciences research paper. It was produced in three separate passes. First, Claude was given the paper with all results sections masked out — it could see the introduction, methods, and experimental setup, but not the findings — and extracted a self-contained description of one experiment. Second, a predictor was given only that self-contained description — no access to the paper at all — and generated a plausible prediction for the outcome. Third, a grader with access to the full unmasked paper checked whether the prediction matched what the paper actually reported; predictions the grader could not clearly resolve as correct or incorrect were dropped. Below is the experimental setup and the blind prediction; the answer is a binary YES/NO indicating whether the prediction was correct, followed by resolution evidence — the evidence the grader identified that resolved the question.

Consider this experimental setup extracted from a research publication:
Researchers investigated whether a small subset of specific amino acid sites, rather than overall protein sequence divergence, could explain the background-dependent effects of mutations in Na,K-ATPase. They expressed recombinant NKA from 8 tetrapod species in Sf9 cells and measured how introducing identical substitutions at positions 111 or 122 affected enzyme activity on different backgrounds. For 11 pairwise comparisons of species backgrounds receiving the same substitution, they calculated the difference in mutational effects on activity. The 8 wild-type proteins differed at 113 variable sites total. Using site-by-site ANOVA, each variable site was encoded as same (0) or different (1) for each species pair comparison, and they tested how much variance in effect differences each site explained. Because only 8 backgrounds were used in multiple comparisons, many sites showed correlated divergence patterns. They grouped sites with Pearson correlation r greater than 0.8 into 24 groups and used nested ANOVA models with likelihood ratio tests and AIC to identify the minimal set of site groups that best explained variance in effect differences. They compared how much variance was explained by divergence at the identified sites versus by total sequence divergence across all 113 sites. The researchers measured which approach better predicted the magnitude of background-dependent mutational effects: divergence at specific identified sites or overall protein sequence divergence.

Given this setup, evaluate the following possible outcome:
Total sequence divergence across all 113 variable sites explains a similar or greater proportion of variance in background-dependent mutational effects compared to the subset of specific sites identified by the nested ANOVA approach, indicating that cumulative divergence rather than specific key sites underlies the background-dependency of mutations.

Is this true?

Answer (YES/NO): NO